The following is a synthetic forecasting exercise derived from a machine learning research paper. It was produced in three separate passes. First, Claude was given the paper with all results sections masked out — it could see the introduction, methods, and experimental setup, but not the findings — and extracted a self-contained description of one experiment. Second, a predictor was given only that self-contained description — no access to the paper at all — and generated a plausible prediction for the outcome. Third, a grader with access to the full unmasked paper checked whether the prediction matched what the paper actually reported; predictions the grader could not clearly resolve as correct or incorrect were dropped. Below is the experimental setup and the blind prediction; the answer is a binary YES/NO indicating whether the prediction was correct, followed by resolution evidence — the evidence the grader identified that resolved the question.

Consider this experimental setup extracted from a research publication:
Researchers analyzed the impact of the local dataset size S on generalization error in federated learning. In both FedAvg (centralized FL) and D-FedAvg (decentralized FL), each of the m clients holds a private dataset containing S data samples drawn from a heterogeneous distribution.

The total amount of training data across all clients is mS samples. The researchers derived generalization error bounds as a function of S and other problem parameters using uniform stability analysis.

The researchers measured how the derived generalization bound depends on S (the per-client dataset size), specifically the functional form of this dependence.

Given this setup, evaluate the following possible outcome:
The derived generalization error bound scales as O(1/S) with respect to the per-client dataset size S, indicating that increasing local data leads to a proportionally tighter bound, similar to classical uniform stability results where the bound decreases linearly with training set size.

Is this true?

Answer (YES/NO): YES